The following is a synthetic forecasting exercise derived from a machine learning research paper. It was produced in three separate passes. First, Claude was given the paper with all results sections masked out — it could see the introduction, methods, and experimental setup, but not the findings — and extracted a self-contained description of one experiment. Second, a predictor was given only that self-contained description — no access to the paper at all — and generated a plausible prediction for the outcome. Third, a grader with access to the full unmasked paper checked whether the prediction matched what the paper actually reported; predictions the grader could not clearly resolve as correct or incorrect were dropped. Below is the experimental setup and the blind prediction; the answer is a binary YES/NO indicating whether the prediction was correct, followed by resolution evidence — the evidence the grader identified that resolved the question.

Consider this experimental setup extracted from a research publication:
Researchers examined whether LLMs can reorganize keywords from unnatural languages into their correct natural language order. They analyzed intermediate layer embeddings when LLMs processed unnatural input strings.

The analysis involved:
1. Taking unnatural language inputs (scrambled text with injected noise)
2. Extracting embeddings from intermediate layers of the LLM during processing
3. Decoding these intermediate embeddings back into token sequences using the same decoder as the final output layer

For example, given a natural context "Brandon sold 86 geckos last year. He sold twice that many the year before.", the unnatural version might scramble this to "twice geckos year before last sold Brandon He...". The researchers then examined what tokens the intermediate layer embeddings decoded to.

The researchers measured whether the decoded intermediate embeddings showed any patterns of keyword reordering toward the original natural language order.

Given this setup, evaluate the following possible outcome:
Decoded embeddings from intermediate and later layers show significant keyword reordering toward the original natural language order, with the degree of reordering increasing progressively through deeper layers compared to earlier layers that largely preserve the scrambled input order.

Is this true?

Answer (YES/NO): NO